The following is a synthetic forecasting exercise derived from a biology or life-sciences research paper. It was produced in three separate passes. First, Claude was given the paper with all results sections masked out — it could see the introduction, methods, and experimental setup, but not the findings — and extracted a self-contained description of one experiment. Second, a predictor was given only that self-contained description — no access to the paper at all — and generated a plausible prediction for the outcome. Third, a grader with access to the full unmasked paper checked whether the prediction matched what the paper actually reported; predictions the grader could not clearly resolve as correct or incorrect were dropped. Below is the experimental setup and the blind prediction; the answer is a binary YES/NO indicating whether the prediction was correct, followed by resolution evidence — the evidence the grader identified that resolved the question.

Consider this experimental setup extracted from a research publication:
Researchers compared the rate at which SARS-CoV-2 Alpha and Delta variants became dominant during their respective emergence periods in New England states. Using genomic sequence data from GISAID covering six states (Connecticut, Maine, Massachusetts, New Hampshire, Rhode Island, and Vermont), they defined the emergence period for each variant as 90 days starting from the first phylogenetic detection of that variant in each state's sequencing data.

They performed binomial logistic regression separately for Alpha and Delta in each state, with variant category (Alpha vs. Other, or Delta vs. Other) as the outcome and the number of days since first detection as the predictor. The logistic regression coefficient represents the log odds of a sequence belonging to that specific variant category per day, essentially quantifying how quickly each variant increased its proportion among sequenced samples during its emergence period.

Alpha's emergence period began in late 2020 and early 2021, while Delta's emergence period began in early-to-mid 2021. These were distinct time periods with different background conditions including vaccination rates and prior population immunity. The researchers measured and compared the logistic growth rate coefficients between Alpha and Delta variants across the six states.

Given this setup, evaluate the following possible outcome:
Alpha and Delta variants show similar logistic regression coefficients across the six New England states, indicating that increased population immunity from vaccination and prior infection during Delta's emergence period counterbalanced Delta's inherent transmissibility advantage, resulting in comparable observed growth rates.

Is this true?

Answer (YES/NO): NO